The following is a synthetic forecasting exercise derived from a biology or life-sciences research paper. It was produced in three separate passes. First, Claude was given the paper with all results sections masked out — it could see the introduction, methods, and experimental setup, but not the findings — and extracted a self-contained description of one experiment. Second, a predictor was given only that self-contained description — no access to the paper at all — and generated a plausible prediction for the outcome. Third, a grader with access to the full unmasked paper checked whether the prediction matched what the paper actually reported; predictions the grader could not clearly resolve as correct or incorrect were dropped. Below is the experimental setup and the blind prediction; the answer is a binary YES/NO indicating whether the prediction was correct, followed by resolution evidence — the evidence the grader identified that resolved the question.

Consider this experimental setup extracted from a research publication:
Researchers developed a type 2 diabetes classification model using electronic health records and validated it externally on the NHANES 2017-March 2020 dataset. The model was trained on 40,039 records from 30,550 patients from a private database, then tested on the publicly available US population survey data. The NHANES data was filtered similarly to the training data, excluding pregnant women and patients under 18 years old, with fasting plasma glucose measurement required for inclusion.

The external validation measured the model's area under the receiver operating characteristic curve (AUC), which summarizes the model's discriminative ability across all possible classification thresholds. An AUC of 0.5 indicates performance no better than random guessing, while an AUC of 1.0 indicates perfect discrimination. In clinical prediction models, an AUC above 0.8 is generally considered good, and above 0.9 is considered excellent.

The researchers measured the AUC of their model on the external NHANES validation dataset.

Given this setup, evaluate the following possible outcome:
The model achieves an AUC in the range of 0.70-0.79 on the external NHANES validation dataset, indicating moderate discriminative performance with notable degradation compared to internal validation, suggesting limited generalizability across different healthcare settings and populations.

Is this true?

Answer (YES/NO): NO